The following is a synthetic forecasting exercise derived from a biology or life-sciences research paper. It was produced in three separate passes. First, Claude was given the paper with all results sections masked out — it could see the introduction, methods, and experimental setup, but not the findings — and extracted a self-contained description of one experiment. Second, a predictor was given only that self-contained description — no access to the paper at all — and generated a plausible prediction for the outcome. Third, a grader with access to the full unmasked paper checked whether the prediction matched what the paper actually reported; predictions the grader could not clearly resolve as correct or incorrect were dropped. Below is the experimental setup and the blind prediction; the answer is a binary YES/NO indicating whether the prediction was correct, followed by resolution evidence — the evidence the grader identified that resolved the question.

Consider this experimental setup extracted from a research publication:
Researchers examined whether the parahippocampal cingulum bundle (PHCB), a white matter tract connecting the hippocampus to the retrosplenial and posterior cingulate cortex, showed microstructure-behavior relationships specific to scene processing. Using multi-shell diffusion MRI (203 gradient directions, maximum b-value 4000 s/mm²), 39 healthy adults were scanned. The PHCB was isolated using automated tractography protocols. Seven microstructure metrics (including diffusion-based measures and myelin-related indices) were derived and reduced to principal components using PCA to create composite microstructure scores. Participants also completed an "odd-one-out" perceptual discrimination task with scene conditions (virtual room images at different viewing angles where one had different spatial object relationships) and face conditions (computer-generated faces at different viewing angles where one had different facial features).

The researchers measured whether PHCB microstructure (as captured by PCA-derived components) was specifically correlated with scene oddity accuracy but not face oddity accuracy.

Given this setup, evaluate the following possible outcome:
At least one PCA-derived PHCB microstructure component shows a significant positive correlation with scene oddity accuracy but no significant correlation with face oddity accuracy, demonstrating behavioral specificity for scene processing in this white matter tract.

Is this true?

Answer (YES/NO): NO